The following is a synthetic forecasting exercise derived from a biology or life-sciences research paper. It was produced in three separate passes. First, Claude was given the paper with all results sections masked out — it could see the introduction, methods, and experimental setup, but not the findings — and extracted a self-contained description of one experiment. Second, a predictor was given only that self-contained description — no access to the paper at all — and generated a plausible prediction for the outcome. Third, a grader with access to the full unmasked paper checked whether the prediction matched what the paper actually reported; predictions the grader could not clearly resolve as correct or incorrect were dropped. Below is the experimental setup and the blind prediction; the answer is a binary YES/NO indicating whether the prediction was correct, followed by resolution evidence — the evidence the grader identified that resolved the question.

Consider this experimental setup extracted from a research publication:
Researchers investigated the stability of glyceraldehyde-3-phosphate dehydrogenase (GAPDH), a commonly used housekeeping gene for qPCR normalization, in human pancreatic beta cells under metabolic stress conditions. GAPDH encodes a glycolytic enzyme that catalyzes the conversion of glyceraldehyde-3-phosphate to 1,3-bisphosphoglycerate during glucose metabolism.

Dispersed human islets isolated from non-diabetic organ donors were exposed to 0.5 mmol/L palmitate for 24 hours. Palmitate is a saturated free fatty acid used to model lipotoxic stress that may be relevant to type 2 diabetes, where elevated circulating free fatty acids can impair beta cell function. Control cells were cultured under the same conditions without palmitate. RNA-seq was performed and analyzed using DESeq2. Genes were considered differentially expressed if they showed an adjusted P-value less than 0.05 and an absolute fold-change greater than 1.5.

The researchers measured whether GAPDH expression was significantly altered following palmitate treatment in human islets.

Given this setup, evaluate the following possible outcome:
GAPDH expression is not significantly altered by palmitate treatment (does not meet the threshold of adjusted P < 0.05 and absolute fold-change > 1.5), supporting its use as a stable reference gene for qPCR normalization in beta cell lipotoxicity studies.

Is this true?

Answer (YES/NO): YES